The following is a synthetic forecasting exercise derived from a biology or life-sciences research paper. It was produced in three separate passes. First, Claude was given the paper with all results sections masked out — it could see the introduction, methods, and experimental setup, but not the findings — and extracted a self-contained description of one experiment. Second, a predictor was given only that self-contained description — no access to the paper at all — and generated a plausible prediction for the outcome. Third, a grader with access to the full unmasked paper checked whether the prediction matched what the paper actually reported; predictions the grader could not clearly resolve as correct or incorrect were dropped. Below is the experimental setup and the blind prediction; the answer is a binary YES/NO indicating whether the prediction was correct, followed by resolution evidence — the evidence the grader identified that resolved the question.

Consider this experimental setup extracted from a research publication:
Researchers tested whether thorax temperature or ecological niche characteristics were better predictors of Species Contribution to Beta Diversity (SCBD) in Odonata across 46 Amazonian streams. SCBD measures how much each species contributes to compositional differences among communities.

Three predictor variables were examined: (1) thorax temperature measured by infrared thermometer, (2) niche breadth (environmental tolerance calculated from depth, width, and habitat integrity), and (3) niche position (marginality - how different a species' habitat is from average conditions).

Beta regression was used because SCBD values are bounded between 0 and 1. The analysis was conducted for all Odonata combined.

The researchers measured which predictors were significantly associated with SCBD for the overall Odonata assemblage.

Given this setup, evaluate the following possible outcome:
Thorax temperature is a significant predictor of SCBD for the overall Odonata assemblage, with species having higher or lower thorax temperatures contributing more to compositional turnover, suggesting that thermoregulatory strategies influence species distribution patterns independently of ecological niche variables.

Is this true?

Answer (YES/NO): NO